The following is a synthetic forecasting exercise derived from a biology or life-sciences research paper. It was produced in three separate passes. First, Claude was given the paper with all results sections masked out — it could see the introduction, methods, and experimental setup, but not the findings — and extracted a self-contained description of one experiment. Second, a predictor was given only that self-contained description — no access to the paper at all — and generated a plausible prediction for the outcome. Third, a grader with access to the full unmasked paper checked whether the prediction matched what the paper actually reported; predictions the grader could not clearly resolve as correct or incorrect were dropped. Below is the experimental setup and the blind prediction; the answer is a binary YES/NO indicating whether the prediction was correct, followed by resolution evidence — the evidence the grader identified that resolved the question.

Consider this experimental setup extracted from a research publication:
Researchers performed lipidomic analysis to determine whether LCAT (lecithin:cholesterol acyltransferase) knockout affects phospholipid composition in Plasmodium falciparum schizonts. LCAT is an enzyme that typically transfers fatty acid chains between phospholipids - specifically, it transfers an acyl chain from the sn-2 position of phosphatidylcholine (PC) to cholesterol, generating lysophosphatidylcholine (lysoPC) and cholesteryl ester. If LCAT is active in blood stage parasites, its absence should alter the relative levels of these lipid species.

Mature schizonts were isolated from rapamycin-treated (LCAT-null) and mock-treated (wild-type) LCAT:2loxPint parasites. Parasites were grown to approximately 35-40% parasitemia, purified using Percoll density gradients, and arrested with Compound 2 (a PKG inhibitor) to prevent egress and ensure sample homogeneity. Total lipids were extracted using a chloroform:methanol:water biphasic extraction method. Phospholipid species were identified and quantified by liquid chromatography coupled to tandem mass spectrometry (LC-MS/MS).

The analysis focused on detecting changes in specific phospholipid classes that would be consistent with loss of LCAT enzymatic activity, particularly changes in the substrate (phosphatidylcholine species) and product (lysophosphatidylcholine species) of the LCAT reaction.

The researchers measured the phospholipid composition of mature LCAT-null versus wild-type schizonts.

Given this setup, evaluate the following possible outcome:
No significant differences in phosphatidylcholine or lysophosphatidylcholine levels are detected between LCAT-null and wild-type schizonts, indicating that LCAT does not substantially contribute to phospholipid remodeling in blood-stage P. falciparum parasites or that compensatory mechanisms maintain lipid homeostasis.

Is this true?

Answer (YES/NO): YES